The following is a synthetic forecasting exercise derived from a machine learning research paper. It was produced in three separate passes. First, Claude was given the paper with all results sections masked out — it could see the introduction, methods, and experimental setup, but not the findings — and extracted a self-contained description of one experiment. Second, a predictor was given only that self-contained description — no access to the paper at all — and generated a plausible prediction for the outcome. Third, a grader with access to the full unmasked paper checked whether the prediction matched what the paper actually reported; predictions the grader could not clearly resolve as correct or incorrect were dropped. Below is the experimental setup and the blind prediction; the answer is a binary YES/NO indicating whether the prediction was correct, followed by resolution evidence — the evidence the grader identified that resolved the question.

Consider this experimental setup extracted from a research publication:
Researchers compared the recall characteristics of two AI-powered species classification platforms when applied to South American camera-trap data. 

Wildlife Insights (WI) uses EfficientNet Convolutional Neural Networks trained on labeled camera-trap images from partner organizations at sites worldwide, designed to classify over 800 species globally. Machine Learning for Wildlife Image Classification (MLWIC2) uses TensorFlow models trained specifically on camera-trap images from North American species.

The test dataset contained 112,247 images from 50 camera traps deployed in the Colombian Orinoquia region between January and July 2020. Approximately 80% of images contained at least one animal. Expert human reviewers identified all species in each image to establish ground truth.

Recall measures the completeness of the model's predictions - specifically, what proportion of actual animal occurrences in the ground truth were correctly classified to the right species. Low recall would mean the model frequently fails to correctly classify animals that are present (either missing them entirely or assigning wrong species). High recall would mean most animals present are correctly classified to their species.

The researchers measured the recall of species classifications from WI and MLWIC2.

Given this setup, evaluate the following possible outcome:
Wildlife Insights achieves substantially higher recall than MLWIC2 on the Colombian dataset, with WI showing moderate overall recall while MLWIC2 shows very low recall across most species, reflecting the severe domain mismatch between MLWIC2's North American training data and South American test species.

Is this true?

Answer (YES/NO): NO